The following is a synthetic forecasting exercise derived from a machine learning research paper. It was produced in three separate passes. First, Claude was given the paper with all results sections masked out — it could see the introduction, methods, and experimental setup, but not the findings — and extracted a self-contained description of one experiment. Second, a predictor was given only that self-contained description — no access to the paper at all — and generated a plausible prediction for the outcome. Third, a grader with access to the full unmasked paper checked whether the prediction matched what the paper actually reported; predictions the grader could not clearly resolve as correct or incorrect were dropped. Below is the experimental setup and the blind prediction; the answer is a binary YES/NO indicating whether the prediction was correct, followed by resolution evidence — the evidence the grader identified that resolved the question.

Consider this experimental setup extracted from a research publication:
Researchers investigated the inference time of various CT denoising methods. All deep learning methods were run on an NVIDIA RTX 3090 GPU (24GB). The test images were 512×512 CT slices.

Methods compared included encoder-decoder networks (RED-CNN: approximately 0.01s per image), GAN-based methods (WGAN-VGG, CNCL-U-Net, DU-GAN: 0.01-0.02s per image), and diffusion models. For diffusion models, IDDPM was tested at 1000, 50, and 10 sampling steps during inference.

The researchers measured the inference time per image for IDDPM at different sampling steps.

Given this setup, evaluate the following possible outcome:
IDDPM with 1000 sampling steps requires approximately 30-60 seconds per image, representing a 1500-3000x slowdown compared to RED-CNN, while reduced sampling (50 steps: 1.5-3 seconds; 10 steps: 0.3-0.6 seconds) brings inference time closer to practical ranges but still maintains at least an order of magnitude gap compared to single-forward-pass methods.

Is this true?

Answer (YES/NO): NO